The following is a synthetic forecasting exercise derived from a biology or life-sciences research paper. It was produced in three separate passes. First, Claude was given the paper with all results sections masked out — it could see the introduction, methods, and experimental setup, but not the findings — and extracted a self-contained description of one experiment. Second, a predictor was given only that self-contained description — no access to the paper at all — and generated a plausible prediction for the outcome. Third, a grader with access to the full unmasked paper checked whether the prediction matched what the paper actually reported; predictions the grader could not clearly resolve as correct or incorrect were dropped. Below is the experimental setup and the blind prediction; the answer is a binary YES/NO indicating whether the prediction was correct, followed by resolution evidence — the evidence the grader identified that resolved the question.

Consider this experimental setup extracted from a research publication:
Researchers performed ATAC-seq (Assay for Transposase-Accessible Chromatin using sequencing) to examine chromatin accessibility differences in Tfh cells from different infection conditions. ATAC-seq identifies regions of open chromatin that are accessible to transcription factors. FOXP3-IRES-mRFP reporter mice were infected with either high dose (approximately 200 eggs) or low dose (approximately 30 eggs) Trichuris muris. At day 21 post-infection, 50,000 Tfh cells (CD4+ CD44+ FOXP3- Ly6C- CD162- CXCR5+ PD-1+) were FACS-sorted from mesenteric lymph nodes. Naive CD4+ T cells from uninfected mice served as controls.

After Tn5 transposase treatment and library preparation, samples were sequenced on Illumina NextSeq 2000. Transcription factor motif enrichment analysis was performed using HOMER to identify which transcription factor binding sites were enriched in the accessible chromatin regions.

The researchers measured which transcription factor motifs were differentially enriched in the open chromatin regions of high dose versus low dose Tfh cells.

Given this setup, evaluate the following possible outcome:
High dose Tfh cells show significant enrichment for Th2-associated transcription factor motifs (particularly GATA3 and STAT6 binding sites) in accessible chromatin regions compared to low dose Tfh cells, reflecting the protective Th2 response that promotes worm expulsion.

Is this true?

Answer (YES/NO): NO